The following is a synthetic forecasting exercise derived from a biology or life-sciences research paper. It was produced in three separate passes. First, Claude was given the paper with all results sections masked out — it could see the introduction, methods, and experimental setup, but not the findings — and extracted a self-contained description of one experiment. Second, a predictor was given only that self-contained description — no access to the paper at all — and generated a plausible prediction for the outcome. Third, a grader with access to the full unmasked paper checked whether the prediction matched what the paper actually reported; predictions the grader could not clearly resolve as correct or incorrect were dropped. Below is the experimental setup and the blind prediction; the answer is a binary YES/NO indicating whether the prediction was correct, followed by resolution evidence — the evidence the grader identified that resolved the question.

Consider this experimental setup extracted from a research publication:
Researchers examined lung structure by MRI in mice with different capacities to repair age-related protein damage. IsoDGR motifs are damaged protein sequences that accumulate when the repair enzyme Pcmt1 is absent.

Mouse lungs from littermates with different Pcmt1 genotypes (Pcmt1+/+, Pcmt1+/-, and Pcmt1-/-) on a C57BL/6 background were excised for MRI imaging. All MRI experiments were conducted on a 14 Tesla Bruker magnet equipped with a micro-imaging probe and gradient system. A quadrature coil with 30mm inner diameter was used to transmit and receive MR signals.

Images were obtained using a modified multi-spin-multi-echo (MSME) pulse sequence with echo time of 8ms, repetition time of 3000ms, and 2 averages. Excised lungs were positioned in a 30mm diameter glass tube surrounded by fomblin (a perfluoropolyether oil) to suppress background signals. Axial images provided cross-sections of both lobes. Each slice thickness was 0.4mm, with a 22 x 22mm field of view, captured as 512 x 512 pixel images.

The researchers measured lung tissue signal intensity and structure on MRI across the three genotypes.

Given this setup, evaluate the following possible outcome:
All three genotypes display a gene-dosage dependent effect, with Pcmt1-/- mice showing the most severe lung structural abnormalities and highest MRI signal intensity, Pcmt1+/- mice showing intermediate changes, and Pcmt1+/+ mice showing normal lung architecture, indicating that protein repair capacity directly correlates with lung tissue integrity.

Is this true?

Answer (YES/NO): NO